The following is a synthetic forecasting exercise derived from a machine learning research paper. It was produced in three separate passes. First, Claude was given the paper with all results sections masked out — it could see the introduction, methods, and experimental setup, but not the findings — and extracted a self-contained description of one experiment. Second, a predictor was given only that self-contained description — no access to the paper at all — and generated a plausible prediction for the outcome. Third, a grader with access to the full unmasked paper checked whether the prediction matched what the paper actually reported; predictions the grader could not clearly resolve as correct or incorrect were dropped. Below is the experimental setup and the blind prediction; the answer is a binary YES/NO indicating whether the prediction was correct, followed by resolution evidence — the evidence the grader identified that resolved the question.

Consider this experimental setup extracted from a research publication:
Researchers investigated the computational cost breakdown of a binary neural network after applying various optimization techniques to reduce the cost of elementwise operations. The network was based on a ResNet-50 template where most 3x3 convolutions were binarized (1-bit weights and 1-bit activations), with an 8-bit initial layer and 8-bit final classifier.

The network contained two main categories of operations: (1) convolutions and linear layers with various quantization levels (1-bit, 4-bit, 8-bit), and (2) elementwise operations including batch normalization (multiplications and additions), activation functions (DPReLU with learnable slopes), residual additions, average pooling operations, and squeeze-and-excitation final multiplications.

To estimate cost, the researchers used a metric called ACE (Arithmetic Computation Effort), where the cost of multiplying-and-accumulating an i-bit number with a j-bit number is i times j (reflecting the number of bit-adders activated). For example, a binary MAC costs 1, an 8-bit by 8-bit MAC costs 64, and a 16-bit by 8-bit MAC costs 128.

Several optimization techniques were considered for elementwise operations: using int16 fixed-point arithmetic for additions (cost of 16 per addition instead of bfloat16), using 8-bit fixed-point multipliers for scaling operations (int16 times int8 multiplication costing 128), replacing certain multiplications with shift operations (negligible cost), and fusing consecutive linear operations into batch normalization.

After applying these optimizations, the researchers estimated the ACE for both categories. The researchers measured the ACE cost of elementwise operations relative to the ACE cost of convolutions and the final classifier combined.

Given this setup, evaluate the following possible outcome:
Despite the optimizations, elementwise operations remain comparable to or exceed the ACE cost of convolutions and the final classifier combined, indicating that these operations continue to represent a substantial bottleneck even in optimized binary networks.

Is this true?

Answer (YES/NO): YES